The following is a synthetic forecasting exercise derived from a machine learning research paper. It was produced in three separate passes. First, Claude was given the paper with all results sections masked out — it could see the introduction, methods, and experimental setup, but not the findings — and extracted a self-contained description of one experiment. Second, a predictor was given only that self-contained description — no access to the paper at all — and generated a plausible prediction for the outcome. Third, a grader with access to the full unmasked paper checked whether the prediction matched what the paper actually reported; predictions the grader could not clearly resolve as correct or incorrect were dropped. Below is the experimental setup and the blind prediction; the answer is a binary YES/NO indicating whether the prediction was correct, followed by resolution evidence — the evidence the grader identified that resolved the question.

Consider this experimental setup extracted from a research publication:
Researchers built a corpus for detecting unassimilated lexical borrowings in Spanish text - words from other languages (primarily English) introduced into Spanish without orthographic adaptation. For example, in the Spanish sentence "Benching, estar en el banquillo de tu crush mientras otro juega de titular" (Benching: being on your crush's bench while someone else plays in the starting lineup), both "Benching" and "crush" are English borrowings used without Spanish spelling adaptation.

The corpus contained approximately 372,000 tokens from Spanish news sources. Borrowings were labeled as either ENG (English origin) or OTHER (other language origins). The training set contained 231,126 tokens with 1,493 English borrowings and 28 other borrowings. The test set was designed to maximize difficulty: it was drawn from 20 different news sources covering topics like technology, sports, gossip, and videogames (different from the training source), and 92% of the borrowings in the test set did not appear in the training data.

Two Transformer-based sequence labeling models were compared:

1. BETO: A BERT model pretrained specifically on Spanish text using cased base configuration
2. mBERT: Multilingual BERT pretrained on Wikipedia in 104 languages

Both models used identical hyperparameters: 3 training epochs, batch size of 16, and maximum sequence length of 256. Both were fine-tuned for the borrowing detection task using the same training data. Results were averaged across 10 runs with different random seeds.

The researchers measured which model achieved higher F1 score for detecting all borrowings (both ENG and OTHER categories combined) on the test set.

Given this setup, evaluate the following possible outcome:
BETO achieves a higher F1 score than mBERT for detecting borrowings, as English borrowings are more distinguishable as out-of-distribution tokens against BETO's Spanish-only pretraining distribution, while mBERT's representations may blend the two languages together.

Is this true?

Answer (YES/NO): NO